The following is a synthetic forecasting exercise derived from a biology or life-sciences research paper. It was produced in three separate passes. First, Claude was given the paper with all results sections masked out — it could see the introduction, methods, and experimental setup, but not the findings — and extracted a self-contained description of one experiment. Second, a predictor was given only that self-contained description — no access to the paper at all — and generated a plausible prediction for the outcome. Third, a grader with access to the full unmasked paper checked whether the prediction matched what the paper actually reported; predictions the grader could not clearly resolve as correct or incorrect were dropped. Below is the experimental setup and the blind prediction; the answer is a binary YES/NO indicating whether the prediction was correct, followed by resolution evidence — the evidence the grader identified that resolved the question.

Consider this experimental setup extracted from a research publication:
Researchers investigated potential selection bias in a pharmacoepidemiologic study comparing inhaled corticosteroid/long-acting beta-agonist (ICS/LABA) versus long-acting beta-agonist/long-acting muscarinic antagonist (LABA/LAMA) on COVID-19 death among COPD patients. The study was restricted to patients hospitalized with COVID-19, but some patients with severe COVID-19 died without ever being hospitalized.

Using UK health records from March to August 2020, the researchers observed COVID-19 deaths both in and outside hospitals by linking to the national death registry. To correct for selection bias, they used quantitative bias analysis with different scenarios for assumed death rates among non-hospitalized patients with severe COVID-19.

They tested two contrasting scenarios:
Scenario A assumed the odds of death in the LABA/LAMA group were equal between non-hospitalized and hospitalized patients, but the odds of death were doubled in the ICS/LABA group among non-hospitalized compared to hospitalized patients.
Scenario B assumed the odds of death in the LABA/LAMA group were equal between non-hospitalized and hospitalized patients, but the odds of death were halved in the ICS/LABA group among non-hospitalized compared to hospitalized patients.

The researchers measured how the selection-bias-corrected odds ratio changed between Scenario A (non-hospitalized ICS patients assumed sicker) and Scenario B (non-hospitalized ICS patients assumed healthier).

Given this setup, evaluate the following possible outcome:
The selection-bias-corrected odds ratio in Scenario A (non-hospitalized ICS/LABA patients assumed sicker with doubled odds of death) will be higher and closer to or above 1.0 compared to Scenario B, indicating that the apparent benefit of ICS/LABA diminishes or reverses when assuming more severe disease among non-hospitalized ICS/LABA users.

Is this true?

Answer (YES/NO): YES